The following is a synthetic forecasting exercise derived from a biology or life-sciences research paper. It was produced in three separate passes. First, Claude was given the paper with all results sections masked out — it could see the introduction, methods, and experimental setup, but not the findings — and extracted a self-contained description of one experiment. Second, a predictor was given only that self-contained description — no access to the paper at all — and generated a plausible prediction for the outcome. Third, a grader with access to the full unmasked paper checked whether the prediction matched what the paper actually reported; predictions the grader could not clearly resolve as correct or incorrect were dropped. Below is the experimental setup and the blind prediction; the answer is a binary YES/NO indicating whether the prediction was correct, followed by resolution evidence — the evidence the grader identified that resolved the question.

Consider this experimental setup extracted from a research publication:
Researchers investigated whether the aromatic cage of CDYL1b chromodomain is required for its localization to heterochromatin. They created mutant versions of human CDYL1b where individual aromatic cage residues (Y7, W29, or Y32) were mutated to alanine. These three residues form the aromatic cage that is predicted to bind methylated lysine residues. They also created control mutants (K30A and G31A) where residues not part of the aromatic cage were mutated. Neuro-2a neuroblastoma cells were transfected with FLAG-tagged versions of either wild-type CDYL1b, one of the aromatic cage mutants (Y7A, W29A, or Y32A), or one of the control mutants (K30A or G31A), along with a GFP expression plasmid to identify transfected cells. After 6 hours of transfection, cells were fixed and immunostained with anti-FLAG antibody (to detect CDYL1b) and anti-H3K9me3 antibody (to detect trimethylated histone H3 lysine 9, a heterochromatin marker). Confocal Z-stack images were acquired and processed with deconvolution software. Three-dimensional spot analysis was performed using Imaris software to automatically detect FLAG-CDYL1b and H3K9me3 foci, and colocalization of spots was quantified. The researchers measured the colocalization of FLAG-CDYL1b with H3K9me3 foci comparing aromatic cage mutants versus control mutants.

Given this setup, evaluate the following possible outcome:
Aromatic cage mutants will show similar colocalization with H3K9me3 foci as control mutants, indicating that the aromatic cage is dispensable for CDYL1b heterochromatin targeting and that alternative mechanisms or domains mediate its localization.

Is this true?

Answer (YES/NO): NO